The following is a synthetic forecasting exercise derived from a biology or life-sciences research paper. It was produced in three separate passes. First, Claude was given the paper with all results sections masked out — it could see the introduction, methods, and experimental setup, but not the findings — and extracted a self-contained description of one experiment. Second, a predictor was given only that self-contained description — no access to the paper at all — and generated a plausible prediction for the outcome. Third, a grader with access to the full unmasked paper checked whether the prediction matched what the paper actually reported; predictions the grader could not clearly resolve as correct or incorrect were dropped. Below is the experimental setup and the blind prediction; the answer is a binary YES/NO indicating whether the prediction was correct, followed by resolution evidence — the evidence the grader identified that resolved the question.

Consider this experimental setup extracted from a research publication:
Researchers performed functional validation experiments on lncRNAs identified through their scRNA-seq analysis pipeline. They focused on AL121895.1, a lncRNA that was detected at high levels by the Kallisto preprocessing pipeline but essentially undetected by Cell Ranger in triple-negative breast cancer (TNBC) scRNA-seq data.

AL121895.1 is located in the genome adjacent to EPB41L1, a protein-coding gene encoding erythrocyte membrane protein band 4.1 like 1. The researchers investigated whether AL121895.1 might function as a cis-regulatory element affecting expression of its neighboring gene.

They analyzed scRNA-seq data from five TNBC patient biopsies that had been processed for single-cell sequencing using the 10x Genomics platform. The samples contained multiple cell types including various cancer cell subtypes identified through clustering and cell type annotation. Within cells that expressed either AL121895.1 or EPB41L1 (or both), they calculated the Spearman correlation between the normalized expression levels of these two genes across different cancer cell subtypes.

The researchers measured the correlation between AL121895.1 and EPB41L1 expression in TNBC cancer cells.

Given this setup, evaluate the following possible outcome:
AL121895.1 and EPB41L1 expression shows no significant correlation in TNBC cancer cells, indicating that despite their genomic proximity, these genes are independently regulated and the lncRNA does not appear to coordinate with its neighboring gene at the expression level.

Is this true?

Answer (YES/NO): NO